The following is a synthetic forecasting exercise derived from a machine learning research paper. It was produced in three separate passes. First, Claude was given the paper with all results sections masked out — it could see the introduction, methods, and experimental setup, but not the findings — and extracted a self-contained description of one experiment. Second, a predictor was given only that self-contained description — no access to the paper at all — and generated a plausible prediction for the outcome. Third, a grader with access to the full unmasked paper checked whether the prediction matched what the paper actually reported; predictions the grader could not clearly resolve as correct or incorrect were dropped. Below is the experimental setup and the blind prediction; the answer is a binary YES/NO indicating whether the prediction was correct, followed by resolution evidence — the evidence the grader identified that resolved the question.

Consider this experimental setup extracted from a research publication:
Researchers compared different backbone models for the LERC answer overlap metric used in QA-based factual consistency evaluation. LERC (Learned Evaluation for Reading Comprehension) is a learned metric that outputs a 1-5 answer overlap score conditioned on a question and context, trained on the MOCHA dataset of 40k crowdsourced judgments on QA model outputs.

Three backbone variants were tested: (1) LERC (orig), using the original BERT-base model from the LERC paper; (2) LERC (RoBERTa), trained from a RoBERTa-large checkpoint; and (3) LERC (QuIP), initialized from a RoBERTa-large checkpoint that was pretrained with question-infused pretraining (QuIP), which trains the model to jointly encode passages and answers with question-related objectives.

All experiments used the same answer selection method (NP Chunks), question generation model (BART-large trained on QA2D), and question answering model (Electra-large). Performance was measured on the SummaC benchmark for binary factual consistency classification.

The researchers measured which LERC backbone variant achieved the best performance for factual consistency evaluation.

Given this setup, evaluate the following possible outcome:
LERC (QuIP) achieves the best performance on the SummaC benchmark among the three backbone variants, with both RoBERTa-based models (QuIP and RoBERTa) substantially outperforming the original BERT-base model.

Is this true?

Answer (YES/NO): YES